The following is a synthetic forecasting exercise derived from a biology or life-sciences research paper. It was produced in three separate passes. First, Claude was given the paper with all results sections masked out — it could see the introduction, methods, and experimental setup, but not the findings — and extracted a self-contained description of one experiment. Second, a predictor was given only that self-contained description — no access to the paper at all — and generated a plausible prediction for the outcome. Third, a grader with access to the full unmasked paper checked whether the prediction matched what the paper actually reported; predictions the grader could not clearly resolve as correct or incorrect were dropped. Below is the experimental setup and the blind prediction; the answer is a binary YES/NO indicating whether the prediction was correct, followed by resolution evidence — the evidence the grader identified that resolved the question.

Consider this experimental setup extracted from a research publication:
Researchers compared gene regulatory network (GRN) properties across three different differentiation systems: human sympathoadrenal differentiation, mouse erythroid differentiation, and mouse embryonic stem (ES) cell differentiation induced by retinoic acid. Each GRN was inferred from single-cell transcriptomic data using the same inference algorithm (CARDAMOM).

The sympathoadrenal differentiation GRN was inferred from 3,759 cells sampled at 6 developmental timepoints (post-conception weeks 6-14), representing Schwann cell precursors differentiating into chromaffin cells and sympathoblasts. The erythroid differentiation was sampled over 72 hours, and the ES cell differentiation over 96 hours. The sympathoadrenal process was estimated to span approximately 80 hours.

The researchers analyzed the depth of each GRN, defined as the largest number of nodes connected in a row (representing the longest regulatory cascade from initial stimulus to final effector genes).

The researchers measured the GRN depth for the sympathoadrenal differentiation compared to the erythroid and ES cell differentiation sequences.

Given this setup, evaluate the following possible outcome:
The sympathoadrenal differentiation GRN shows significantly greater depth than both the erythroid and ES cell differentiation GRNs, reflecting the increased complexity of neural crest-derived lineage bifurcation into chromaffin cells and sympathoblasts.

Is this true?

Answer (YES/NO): NO